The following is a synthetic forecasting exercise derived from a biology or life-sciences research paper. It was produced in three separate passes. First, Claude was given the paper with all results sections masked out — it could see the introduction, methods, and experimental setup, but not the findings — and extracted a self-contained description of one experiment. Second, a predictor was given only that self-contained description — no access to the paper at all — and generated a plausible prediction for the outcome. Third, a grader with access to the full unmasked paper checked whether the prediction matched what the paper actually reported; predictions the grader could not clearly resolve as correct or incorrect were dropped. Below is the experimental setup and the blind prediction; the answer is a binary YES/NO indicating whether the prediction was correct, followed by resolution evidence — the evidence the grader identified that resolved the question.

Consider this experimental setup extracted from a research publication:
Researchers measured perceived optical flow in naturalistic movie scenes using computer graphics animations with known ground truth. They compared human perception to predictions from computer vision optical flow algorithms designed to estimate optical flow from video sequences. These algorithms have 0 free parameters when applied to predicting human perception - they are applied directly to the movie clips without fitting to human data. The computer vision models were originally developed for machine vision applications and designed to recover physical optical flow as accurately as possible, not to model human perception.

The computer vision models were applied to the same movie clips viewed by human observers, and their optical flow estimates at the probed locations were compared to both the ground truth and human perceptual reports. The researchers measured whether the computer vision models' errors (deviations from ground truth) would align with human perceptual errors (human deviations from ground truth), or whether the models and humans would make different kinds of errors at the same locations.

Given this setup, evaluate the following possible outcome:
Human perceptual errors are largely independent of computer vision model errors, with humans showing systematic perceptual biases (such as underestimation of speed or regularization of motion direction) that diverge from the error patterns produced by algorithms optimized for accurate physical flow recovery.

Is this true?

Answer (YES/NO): NO